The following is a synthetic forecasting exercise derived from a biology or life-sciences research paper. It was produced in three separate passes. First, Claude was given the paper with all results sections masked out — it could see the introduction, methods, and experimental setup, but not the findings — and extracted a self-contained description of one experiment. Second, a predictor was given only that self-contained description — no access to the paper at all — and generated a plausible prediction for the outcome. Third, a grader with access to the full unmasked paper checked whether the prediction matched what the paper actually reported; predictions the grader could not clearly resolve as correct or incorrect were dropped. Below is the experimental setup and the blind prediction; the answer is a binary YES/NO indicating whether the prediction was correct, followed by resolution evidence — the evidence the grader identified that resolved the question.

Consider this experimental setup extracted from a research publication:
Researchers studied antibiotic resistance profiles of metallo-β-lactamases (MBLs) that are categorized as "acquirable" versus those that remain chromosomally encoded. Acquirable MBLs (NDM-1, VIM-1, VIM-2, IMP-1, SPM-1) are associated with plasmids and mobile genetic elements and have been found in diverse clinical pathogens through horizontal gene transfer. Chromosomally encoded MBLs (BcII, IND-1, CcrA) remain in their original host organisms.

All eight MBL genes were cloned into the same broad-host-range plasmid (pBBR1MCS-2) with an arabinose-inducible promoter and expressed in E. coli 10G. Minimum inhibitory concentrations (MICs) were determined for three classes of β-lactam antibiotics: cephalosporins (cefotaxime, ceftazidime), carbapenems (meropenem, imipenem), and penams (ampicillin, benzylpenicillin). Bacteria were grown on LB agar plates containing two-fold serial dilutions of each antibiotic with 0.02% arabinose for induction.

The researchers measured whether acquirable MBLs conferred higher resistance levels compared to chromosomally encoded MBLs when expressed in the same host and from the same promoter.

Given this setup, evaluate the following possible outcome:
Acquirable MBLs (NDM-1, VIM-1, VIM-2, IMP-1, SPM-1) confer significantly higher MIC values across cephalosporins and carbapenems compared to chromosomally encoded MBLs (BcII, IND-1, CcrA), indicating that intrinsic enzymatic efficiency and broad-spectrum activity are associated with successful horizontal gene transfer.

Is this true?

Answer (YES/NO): NO